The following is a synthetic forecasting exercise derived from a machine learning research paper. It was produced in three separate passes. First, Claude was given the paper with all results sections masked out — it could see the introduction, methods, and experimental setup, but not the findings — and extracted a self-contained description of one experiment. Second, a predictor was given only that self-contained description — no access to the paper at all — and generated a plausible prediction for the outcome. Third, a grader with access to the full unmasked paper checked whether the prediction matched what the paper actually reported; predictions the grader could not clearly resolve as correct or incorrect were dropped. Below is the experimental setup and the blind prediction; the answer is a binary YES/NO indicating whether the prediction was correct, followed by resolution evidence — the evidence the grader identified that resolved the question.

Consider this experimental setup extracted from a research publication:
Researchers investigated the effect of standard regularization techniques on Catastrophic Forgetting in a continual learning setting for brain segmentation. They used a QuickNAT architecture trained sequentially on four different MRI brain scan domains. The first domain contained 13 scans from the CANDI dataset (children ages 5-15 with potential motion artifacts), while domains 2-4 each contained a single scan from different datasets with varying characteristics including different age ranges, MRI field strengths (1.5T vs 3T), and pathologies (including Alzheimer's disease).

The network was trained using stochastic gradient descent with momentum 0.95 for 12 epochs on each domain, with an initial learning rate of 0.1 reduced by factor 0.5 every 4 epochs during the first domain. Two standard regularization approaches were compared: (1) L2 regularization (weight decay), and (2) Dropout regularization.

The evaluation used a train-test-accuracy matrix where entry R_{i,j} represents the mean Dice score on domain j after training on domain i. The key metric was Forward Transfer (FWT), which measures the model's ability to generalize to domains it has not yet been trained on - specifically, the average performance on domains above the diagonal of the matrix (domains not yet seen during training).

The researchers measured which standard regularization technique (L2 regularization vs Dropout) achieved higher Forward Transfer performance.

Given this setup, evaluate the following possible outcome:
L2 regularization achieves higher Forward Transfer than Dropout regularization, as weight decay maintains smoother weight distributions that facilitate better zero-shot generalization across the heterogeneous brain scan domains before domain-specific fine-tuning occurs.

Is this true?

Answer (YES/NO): NO